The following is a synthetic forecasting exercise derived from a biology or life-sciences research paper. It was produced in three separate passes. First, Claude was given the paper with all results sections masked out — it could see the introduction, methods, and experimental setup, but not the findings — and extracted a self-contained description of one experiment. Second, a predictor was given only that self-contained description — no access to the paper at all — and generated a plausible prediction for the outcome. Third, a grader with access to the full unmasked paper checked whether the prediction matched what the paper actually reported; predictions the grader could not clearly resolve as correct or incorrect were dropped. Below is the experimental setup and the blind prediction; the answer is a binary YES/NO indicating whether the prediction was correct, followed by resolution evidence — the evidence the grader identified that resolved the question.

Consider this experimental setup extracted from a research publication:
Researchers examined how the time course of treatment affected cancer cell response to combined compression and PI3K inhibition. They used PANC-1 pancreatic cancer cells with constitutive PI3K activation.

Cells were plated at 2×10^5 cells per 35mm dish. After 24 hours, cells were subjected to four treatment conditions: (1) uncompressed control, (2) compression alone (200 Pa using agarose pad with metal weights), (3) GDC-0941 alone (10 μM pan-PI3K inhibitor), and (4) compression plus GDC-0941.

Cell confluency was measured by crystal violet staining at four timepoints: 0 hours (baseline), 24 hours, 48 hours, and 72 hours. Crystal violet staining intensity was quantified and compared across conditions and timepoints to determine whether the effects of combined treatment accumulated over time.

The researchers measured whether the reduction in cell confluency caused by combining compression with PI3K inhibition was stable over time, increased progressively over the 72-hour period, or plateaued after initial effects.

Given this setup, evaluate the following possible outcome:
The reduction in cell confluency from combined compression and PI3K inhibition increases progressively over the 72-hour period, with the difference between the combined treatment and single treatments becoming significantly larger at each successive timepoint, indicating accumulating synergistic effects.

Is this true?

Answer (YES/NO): NO